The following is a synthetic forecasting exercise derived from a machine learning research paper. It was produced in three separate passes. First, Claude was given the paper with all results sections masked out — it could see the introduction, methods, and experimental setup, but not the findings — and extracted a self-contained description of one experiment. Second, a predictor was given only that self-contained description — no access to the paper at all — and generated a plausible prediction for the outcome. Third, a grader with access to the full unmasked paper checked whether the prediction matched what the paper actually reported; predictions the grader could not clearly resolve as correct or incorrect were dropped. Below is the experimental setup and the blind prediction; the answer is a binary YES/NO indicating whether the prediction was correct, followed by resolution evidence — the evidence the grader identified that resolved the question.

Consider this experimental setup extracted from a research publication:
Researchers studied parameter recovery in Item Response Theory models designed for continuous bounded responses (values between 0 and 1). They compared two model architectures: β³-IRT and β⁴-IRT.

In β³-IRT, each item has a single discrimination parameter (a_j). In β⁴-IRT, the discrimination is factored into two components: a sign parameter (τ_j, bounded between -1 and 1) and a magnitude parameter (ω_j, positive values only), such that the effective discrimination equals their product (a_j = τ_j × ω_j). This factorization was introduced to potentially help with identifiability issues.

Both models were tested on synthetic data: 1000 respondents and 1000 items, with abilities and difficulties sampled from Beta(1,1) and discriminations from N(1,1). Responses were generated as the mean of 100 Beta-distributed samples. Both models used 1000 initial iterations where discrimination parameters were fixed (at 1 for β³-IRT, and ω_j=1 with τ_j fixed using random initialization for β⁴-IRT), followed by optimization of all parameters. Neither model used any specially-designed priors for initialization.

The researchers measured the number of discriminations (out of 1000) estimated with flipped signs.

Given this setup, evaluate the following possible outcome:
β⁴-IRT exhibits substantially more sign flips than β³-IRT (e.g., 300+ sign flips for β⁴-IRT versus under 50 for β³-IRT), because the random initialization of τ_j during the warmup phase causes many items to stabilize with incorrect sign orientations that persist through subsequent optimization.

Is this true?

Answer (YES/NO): NO